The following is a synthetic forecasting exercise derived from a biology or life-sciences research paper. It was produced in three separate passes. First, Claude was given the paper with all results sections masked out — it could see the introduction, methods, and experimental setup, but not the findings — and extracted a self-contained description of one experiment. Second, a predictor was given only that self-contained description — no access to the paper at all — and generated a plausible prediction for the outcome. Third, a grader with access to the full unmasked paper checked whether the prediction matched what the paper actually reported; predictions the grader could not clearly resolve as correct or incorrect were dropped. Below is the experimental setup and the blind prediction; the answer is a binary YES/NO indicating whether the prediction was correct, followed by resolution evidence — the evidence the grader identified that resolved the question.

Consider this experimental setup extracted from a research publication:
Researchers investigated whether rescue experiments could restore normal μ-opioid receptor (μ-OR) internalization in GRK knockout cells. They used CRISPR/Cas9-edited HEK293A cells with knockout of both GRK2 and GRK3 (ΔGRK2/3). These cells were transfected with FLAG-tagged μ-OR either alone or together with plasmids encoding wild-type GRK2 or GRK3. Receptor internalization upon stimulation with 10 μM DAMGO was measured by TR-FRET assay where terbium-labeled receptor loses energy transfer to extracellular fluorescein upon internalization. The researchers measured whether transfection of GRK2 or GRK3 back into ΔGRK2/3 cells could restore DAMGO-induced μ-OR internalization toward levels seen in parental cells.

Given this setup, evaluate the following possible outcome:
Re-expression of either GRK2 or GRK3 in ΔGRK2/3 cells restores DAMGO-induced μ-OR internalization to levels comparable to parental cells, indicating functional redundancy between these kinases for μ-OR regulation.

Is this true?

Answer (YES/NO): YES